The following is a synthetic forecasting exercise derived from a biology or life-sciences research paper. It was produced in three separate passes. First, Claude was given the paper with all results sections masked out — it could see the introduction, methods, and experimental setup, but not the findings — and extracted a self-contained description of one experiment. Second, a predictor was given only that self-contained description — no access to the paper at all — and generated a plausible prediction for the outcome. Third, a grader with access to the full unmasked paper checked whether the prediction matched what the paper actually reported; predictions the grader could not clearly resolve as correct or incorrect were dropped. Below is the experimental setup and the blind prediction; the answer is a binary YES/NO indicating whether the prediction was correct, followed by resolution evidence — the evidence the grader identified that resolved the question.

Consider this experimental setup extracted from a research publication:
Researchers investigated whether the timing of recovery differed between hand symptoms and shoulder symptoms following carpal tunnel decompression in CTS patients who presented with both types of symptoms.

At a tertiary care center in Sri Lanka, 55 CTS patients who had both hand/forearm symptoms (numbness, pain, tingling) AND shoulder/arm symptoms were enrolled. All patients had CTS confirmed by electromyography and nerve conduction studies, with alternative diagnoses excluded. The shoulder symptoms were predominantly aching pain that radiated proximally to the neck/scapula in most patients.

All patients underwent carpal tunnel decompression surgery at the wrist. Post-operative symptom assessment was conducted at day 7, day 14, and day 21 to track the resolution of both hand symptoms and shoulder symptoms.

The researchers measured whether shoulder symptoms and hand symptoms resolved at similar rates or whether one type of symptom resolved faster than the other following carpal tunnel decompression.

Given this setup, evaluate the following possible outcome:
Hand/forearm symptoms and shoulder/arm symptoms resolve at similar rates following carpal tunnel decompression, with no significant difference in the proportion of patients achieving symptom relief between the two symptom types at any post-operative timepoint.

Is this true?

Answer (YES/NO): YES